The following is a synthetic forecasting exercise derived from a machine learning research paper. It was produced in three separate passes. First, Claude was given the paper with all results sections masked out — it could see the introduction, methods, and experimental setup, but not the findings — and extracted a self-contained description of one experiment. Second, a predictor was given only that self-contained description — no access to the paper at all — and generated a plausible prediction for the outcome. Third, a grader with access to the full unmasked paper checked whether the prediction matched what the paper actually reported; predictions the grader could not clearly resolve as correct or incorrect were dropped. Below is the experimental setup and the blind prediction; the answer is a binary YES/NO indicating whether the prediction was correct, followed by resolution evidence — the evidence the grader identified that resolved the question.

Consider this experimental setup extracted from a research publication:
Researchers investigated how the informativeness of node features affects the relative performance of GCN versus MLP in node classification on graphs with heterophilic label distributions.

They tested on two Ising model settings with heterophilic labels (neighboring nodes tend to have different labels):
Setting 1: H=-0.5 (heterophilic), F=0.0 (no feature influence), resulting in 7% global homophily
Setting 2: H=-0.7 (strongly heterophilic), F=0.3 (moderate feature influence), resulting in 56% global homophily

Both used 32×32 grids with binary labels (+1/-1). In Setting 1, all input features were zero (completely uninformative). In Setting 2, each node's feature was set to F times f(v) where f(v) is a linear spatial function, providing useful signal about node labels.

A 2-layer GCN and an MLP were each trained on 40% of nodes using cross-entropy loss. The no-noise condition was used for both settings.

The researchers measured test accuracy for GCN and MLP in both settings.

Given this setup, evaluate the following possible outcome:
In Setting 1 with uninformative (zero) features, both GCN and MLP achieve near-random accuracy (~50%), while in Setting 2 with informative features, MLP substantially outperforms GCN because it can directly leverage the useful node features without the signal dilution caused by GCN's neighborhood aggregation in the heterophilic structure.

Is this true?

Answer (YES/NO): NO